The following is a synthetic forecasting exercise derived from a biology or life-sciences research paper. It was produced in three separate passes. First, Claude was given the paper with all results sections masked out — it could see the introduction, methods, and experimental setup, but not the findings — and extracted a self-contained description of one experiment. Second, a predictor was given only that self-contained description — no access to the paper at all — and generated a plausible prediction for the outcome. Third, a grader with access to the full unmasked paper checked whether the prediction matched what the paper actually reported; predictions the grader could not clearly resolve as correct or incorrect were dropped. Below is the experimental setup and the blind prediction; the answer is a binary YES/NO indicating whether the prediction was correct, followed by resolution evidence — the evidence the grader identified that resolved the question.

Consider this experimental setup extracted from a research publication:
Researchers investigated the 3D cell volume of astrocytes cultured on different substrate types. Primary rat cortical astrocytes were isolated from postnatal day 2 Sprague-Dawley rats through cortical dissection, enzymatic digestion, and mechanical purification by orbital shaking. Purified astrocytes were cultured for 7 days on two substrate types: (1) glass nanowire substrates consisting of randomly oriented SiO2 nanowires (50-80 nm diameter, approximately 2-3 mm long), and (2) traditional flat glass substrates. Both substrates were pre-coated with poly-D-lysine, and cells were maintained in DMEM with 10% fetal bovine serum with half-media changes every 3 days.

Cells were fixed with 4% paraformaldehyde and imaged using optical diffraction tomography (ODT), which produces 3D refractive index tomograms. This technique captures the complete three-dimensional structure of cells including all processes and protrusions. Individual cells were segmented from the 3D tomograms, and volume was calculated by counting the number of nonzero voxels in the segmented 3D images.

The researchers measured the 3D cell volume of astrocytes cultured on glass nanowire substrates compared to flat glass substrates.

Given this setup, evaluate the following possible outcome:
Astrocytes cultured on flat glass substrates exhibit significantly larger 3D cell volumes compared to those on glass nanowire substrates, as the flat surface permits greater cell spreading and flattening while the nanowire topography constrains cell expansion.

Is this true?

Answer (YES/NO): NO